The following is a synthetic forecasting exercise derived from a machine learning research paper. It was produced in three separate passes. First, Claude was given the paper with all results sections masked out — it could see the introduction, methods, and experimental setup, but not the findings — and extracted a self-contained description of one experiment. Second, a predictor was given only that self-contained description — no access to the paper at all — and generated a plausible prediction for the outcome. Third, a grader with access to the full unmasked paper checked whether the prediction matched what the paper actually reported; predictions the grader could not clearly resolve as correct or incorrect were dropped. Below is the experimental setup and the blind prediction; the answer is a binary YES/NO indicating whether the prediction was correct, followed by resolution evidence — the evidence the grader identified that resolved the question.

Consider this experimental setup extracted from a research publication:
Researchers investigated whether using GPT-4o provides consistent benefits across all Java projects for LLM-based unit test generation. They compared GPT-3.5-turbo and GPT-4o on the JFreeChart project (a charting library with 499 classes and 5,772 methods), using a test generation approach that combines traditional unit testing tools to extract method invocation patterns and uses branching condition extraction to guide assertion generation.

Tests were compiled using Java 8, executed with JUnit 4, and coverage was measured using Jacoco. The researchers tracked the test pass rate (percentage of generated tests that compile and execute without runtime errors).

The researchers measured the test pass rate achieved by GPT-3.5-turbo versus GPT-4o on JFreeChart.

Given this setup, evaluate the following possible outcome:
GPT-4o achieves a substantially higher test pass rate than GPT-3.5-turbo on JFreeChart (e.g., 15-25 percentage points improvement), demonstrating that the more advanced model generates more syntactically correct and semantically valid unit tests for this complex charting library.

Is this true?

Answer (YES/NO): NO